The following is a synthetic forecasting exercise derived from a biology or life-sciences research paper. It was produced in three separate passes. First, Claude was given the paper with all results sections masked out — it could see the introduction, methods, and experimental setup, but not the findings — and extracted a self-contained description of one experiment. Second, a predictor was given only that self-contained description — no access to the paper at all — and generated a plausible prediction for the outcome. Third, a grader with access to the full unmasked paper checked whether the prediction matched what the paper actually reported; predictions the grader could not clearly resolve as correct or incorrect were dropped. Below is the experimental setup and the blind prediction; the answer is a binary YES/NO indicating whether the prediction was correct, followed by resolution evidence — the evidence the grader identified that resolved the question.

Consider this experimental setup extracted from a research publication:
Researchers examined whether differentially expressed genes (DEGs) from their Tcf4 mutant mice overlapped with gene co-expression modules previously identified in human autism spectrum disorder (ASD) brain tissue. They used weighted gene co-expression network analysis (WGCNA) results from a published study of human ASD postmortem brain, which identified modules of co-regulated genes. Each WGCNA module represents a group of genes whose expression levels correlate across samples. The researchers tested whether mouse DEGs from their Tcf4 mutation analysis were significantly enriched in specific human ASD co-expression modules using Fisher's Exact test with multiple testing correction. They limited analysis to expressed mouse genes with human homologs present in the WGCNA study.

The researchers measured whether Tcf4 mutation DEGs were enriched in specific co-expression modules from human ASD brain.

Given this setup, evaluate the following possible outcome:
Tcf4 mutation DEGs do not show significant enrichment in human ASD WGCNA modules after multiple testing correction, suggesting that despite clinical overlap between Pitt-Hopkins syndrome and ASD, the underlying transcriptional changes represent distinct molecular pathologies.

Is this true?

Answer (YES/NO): NO